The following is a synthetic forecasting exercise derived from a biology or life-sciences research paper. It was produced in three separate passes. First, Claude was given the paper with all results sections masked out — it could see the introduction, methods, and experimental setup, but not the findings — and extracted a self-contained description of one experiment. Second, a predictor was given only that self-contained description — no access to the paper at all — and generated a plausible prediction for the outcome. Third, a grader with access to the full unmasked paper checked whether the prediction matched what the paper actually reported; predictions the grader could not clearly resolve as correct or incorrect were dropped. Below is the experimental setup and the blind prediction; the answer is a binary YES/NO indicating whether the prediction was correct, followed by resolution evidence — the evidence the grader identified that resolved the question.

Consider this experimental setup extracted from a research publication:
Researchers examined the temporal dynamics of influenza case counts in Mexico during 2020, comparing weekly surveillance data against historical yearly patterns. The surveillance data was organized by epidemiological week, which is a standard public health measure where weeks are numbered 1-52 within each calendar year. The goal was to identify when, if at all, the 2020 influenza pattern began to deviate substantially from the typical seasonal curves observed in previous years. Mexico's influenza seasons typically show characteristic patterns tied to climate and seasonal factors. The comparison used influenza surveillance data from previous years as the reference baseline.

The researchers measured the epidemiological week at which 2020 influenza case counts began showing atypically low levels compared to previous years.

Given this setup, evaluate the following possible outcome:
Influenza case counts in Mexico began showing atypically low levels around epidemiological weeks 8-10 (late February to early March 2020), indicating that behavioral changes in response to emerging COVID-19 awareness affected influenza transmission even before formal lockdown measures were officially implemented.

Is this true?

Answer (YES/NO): NO